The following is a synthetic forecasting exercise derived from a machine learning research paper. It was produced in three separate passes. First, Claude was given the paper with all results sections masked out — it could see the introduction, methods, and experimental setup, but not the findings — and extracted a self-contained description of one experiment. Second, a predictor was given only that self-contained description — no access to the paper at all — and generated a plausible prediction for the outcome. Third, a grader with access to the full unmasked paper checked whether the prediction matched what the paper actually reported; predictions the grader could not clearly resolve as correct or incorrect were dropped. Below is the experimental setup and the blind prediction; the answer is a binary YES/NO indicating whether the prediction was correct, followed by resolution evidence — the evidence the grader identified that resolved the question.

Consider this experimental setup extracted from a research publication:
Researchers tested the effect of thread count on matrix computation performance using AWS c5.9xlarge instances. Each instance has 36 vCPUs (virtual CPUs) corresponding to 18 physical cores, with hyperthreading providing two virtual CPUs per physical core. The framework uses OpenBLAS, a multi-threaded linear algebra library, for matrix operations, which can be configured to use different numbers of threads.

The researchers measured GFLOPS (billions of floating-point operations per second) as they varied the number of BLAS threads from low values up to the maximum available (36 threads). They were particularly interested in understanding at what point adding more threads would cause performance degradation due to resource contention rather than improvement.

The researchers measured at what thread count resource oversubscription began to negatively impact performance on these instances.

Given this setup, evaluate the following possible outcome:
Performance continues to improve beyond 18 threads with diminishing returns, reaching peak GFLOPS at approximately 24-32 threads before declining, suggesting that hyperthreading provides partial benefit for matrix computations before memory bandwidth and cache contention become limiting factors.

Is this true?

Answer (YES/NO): NO